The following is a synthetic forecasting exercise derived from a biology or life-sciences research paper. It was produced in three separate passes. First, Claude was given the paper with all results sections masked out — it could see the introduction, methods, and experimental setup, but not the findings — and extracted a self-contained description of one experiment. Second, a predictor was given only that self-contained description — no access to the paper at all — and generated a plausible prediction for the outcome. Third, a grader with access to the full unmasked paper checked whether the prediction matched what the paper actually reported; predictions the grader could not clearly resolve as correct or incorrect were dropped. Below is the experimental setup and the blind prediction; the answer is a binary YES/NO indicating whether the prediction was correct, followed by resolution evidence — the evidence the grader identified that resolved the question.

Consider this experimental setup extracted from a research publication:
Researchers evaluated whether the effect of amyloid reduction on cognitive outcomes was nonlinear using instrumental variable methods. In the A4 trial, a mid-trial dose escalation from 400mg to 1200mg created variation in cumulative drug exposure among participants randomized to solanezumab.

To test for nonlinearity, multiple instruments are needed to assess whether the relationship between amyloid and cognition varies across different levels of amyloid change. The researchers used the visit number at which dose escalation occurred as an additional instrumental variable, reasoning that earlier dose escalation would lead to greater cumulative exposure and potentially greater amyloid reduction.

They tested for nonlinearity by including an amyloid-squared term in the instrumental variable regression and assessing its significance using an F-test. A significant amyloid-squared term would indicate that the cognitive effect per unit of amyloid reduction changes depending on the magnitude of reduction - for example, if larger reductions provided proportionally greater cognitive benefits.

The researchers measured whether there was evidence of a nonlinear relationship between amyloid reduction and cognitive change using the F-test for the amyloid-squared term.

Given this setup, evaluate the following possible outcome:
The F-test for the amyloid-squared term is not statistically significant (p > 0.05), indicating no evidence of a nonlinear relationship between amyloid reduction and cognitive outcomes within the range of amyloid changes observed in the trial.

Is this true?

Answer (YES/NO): YES